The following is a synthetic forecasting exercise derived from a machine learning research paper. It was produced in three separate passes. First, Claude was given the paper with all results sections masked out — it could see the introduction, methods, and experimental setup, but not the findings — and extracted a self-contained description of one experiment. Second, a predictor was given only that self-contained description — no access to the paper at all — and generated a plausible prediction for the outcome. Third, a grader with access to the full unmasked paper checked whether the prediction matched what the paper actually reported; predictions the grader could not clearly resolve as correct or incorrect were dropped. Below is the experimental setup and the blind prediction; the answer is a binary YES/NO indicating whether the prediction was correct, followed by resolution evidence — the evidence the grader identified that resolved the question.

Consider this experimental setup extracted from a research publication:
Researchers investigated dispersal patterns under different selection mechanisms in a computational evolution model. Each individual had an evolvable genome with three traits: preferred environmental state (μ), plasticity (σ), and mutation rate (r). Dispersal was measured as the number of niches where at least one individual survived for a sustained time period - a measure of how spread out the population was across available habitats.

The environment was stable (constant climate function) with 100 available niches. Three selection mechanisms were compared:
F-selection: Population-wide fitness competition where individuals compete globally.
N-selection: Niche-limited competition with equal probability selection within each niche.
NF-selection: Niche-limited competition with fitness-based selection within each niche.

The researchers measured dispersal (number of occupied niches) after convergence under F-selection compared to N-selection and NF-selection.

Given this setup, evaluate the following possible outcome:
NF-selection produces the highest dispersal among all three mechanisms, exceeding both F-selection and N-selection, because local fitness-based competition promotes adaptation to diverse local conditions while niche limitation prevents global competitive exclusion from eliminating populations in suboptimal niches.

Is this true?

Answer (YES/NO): NO